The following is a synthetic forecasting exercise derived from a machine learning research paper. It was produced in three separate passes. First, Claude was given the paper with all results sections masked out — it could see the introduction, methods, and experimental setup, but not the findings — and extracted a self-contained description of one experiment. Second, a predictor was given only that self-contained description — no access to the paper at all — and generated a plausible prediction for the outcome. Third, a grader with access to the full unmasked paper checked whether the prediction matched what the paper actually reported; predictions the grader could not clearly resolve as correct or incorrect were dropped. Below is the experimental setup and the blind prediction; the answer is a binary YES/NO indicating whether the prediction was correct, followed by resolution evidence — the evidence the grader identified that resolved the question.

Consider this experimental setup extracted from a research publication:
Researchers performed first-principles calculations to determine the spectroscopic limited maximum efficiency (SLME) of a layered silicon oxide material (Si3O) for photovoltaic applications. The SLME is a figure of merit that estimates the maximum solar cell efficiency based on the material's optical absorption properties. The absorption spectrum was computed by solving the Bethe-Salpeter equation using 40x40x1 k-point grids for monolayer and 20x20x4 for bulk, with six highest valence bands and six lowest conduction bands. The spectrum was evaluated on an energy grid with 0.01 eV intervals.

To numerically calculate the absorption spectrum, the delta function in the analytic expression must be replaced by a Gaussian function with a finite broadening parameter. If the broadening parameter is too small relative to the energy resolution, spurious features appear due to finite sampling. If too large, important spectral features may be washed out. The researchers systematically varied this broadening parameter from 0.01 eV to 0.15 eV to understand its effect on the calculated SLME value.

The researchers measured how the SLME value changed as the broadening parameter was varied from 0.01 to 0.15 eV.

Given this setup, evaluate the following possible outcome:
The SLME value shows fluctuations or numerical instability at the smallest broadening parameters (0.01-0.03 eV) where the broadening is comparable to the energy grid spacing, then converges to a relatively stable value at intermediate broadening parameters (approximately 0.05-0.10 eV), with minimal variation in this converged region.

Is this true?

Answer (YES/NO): NO